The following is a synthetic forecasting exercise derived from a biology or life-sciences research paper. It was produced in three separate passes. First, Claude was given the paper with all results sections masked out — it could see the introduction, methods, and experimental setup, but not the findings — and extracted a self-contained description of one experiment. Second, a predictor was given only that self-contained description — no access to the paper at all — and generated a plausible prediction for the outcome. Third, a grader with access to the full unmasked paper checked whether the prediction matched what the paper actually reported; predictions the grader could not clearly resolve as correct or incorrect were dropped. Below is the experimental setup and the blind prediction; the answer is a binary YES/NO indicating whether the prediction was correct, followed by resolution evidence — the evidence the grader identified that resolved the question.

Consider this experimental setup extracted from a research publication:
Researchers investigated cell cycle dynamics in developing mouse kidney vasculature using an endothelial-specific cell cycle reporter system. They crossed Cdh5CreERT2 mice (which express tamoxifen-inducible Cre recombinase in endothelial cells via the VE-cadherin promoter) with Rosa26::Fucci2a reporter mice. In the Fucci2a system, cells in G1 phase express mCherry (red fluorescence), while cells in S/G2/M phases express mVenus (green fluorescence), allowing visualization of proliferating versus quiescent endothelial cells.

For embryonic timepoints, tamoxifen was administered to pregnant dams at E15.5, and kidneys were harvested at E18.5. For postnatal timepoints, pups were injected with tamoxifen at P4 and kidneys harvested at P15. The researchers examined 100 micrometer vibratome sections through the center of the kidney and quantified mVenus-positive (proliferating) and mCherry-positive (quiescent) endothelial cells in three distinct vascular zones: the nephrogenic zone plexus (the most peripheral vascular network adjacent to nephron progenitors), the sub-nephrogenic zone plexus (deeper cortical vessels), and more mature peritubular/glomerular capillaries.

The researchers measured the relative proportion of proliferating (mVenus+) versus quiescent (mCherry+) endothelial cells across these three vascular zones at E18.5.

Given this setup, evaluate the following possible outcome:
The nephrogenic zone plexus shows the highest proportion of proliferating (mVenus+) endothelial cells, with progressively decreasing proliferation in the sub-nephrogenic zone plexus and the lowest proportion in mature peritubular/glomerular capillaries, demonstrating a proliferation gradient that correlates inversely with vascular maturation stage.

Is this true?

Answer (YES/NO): NO